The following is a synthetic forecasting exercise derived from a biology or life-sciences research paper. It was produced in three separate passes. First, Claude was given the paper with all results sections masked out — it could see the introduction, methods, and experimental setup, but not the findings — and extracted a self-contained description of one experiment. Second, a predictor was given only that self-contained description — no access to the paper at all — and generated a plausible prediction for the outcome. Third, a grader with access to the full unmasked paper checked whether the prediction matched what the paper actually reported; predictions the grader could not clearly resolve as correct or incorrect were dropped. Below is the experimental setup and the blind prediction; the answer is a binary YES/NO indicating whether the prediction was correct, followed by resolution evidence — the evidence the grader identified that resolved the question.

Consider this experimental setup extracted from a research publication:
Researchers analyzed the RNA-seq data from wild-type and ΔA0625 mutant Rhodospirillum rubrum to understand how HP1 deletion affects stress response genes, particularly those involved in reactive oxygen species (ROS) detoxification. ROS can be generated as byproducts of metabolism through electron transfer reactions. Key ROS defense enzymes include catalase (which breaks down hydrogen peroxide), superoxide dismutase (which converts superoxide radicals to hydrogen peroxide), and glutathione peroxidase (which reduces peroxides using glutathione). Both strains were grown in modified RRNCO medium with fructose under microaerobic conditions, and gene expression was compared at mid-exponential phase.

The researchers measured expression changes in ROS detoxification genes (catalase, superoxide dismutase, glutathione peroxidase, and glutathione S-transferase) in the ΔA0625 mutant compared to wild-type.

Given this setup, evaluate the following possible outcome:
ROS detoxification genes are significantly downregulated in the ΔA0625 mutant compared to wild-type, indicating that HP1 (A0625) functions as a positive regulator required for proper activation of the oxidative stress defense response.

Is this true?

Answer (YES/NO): YES